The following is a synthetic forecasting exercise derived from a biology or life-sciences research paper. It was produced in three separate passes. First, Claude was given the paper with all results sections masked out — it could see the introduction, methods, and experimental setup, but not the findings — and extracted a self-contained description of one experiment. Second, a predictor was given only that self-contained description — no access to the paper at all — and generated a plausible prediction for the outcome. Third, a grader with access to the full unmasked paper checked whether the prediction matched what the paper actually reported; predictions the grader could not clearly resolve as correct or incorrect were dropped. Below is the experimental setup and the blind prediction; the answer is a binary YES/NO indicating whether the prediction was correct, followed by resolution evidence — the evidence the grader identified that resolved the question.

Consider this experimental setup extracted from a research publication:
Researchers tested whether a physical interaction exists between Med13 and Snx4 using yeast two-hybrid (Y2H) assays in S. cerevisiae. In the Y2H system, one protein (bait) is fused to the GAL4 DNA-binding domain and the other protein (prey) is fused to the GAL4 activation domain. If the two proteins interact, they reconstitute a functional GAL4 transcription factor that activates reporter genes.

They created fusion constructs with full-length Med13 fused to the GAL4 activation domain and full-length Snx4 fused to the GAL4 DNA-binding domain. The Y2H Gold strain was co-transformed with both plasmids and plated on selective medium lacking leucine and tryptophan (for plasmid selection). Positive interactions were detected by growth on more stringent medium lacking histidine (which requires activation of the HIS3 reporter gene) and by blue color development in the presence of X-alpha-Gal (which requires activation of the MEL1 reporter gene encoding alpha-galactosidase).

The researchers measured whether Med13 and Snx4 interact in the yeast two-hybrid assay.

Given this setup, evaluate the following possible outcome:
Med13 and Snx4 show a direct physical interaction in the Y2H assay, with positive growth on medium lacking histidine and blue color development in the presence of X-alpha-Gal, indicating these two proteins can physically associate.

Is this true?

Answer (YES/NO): YES